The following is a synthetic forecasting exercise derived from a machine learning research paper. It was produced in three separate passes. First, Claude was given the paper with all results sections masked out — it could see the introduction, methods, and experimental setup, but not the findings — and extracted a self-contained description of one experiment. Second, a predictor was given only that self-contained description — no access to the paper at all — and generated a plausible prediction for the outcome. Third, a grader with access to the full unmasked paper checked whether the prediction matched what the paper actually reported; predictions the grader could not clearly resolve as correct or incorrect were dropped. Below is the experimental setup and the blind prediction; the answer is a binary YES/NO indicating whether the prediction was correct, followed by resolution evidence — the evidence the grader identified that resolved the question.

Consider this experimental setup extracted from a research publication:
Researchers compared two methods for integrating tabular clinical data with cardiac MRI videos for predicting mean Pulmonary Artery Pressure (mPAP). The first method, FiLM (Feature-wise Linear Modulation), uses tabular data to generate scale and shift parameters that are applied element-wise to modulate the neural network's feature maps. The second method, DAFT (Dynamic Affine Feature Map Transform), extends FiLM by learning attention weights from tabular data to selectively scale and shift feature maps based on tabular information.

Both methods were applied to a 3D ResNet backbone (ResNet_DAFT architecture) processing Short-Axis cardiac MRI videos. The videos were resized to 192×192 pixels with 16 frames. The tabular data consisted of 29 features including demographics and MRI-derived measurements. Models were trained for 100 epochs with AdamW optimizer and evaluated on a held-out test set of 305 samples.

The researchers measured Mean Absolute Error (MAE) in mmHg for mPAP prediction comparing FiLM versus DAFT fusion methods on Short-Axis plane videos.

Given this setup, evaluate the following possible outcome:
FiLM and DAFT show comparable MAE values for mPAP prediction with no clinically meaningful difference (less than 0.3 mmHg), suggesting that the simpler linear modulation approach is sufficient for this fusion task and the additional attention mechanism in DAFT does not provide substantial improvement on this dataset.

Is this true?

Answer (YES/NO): YES